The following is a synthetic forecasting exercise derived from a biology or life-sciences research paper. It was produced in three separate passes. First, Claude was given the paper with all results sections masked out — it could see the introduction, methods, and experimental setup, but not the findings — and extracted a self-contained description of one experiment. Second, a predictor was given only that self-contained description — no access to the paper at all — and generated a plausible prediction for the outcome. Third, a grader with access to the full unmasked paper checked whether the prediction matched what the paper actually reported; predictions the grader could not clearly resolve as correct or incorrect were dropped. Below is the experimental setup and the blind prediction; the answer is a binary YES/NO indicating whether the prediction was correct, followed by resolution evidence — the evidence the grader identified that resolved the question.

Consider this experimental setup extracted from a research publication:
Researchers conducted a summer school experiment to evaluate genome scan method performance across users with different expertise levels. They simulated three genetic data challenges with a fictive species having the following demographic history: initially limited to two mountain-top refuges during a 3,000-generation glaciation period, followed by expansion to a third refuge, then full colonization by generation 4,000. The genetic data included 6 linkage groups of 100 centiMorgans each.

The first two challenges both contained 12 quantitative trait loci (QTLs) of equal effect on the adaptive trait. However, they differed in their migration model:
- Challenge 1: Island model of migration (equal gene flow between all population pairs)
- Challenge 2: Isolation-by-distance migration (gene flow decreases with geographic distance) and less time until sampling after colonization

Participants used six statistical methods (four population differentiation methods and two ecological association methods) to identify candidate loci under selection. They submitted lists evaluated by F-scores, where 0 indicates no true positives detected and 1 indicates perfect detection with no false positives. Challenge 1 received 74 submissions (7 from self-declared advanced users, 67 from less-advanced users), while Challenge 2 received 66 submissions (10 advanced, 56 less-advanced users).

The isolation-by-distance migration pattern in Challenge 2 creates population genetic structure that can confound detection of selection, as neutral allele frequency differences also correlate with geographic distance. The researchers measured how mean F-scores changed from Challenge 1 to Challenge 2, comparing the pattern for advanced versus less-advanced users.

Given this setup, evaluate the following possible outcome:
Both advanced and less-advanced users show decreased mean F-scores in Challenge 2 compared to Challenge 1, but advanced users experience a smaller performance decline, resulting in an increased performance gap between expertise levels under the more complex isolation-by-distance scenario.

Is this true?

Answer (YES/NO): YES